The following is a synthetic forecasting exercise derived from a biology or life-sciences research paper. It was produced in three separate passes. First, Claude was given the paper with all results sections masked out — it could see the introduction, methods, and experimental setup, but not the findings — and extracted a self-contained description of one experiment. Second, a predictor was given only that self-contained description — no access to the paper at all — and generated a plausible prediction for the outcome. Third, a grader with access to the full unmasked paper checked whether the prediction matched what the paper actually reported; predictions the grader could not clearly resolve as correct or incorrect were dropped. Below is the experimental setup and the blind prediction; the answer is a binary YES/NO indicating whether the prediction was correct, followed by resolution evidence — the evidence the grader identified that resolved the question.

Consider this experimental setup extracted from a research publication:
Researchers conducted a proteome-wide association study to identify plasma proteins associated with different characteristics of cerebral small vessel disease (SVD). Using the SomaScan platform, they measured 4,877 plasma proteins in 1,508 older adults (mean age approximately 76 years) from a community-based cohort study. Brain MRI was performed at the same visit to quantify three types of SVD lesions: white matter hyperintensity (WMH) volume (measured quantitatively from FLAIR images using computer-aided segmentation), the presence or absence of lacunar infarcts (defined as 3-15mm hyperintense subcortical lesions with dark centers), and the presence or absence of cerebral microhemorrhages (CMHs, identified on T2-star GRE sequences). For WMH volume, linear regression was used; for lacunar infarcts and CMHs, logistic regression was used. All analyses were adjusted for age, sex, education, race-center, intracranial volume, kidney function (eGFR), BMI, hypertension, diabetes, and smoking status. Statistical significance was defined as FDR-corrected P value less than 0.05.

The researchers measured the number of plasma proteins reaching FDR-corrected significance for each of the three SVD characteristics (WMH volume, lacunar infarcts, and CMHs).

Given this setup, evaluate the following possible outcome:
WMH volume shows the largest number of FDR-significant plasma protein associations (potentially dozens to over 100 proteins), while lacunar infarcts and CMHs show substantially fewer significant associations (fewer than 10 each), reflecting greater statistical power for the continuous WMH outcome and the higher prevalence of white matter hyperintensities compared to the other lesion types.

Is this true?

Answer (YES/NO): NO